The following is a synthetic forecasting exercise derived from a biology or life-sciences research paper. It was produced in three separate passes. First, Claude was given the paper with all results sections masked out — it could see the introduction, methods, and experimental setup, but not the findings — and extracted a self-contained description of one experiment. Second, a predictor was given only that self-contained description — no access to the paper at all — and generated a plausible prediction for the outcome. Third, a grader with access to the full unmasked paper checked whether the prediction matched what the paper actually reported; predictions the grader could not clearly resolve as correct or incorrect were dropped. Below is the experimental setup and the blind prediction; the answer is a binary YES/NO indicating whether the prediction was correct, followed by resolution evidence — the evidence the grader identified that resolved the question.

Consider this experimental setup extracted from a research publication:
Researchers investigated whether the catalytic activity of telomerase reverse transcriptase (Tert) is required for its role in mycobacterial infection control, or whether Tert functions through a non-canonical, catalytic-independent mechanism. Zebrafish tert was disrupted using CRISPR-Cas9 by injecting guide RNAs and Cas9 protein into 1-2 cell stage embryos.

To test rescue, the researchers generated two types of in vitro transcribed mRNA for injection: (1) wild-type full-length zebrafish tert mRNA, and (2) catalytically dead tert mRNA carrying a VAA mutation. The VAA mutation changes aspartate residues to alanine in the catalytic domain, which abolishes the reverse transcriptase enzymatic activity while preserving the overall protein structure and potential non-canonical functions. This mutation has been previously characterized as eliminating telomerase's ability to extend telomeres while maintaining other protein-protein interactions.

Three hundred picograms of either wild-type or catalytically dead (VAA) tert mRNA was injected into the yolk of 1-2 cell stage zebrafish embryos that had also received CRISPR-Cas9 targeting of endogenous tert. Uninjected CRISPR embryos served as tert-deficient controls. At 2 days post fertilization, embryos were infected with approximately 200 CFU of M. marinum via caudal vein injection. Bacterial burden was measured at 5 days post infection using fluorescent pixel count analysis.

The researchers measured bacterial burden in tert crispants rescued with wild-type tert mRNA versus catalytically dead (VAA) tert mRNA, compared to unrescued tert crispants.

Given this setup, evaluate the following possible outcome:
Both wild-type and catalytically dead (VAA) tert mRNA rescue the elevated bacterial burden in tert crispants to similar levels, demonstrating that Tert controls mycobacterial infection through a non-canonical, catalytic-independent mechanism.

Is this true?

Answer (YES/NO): YES